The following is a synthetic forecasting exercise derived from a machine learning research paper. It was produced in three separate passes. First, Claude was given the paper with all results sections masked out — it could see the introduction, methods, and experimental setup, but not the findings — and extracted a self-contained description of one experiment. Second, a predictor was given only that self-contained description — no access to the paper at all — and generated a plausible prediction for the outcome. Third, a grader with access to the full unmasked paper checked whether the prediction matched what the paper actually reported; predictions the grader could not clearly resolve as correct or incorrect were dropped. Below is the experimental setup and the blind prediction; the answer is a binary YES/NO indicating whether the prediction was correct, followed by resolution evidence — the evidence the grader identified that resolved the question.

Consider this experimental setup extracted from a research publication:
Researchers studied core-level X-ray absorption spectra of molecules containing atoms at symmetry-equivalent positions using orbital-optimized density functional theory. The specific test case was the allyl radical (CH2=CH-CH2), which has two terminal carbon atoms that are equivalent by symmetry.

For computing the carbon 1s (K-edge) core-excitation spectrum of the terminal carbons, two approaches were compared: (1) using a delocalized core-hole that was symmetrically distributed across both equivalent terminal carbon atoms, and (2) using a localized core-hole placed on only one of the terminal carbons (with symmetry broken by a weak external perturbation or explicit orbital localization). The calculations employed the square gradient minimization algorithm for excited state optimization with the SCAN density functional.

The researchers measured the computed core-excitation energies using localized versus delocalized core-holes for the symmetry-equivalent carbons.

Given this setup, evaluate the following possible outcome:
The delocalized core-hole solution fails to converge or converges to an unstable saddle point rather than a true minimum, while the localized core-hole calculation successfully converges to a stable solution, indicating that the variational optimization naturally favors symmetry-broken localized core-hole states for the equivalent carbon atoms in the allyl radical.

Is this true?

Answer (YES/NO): NO